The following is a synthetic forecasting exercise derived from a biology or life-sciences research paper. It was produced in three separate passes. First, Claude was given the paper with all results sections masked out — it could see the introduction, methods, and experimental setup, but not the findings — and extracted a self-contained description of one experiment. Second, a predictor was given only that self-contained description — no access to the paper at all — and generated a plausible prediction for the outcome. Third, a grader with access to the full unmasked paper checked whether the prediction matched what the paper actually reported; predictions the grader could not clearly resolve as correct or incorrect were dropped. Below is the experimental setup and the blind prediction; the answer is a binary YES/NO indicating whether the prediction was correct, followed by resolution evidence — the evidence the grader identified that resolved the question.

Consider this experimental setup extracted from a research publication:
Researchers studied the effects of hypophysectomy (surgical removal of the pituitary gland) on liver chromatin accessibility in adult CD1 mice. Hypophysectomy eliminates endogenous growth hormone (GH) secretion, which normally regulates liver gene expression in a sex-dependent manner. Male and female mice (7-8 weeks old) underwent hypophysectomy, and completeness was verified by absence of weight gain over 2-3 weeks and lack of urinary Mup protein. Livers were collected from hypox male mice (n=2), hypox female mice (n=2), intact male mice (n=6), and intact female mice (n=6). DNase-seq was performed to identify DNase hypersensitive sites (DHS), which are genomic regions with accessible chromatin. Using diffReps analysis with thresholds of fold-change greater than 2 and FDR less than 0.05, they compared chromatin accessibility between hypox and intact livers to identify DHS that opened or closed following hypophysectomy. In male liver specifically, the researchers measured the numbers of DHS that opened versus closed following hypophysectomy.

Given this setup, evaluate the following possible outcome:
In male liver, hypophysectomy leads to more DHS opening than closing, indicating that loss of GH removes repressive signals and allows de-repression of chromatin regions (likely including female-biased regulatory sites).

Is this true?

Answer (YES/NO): NO